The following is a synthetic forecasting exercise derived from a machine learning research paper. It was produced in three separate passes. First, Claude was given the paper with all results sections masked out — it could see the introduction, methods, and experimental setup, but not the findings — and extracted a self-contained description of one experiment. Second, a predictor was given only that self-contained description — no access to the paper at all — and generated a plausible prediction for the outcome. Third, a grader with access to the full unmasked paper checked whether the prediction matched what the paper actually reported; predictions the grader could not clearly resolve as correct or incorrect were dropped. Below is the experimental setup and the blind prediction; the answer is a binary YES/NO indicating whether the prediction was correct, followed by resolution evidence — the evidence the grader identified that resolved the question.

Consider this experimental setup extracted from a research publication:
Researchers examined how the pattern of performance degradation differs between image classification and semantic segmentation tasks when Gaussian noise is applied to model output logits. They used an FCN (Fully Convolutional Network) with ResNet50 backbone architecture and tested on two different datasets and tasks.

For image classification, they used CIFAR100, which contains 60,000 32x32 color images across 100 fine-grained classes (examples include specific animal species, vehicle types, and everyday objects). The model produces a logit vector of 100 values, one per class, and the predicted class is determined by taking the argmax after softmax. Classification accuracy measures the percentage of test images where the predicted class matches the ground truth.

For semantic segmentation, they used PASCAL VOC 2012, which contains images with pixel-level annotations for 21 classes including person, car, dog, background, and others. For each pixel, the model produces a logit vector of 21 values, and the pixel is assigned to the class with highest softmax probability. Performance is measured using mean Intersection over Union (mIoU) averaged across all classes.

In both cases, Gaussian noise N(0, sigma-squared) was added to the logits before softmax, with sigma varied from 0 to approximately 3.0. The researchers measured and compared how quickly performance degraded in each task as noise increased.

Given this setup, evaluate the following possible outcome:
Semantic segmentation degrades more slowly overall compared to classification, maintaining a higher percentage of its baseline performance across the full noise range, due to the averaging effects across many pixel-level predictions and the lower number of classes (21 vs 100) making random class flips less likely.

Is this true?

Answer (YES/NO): NO